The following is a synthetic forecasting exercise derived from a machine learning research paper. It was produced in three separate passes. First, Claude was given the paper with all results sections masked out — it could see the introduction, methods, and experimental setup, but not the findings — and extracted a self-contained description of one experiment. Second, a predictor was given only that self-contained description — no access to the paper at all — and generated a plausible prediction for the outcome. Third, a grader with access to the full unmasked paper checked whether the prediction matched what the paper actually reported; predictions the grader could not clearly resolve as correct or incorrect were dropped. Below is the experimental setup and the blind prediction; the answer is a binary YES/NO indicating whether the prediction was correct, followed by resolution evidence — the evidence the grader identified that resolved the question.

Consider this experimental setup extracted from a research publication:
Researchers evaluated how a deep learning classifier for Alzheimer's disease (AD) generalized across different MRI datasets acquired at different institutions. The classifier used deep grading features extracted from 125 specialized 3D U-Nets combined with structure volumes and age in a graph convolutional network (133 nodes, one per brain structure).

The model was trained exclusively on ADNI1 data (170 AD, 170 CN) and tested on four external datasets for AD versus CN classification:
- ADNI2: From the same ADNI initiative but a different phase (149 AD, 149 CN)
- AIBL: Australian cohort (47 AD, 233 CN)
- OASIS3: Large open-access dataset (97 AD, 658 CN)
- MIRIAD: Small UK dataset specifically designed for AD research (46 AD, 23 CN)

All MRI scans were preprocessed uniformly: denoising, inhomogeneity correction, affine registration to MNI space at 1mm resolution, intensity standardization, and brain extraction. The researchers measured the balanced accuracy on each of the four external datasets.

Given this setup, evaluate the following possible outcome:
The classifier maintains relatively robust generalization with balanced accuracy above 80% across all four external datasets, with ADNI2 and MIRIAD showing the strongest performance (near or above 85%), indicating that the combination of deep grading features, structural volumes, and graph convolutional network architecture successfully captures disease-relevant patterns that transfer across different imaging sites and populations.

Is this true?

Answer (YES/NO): NO